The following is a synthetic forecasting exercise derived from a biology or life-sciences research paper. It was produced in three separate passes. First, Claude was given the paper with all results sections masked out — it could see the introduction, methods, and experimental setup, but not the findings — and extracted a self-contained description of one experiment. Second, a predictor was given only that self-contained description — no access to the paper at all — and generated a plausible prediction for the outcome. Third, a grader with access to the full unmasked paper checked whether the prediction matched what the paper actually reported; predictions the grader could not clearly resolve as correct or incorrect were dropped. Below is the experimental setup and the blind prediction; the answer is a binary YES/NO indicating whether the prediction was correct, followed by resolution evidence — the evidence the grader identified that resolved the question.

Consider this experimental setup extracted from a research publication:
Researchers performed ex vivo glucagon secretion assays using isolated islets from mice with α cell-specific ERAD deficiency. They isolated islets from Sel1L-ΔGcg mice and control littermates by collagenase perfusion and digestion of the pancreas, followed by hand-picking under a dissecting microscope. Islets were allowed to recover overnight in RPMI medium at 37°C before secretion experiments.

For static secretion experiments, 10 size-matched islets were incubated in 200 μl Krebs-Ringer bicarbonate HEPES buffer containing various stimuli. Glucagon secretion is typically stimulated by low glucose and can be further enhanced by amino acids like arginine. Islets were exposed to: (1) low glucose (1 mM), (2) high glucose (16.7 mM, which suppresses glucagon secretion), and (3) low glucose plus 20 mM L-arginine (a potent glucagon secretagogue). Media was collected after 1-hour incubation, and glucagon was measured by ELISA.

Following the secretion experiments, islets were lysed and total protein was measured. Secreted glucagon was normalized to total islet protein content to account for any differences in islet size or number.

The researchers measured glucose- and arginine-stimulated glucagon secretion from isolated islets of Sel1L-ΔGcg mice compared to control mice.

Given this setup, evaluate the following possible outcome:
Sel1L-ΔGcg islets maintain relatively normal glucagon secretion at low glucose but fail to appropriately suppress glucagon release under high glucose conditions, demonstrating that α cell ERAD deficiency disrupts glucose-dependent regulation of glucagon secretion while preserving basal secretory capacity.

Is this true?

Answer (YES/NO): NO